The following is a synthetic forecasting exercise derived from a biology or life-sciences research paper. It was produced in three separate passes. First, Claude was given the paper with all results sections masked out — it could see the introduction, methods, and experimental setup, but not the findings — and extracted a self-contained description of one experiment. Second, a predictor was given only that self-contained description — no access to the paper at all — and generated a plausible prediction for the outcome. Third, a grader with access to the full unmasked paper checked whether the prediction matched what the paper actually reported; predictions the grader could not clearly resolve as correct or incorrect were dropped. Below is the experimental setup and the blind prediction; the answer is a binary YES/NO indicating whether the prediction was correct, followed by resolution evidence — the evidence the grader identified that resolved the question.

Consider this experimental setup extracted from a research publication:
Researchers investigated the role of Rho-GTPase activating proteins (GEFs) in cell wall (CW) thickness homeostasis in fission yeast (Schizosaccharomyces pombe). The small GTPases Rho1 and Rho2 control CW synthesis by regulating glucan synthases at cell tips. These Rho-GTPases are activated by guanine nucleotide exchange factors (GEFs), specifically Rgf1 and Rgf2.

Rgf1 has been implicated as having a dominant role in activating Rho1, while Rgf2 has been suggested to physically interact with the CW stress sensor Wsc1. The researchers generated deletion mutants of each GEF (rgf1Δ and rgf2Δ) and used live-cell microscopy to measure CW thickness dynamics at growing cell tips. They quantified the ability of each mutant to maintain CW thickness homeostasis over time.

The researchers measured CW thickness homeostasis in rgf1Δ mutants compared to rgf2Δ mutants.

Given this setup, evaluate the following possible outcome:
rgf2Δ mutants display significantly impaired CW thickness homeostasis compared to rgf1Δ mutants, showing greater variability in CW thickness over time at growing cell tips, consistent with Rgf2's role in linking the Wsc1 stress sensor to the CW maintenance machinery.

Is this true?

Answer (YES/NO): NO